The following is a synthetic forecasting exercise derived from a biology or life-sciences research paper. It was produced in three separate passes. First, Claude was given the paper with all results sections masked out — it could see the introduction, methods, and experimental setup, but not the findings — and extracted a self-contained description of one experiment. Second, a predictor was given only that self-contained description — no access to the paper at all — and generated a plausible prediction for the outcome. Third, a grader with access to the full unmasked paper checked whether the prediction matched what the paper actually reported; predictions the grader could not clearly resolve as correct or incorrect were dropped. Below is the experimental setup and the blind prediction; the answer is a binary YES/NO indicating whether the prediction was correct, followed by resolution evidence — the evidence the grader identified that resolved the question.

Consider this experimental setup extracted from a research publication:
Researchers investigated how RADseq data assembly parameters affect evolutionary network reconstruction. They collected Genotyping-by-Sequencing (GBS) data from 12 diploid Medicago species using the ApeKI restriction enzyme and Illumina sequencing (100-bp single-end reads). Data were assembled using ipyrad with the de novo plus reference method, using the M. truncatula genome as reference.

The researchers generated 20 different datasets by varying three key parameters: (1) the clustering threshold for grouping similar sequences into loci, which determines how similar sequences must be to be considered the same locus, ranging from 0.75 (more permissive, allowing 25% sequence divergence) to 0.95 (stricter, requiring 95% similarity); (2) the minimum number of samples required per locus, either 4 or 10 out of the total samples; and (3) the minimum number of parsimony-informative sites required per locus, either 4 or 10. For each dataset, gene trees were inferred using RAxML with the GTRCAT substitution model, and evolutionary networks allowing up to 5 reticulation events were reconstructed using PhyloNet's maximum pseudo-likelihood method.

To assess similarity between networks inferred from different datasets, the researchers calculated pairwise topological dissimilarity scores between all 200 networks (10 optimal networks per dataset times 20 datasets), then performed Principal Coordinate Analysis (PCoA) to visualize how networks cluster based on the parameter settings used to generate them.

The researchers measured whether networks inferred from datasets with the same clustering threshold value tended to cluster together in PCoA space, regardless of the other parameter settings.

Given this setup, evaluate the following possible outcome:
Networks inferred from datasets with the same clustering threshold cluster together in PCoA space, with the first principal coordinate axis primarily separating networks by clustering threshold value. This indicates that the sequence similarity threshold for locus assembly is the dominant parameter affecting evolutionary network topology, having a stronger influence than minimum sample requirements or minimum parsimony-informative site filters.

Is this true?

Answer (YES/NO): NO